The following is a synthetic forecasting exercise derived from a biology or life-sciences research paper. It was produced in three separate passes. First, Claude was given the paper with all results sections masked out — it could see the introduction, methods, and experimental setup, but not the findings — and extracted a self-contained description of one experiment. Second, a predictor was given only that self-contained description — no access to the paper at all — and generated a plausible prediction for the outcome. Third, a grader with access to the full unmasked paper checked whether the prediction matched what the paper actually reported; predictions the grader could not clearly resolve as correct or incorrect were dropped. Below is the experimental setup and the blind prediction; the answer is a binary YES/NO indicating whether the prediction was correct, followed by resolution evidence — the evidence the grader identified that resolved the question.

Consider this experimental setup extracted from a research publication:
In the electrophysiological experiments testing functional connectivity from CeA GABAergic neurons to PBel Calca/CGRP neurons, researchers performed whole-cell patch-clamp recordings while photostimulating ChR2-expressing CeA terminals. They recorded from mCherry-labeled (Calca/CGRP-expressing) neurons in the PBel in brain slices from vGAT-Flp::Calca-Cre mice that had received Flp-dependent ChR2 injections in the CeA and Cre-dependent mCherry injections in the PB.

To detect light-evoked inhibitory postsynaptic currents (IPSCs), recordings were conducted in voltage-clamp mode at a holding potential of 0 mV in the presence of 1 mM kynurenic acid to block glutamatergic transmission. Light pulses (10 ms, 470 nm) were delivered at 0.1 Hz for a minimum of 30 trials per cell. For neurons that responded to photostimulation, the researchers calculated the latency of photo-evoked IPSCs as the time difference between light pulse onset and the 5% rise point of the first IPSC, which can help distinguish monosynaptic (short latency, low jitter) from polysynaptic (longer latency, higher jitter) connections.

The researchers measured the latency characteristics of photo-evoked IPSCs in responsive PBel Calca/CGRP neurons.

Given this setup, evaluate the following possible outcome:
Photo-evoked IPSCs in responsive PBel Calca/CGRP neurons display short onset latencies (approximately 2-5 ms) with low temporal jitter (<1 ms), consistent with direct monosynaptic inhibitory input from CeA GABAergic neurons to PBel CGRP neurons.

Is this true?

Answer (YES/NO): NO